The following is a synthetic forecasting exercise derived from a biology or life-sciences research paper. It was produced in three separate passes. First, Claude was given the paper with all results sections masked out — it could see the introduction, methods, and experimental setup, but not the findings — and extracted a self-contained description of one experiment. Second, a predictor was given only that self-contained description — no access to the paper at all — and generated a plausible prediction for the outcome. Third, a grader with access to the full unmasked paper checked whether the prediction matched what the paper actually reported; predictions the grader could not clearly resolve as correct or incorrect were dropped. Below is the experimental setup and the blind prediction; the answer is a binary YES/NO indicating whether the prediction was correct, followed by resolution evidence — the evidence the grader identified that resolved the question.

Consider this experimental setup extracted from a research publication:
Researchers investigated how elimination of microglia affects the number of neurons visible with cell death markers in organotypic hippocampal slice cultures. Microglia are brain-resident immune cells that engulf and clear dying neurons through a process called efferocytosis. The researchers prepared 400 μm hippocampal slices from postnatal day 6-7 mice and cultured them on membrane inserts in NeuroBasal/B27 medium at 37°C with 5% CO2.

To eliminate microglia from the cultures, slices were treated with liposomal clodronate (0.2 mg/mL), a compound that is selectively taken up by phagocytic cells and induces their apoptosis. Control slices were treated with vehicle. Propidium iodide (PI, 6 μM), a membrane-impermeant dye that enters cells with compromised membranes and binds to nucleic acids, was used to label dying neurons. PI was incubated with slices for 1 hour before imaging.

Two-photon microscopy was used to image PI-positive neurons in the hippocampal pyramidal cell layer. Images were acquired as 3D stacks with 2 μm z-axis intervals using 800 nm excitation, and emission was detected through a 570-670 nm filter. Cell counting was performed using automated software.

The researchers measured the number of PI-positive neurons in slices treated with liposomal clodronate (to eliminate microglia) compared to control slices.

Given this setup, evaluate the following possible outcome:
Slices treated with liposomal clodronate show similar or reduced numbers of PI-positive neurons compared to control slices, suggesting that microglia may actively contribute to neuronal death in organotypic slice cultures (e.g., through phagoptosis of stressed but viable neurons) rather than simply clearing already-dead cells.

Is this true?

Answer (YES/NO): NO